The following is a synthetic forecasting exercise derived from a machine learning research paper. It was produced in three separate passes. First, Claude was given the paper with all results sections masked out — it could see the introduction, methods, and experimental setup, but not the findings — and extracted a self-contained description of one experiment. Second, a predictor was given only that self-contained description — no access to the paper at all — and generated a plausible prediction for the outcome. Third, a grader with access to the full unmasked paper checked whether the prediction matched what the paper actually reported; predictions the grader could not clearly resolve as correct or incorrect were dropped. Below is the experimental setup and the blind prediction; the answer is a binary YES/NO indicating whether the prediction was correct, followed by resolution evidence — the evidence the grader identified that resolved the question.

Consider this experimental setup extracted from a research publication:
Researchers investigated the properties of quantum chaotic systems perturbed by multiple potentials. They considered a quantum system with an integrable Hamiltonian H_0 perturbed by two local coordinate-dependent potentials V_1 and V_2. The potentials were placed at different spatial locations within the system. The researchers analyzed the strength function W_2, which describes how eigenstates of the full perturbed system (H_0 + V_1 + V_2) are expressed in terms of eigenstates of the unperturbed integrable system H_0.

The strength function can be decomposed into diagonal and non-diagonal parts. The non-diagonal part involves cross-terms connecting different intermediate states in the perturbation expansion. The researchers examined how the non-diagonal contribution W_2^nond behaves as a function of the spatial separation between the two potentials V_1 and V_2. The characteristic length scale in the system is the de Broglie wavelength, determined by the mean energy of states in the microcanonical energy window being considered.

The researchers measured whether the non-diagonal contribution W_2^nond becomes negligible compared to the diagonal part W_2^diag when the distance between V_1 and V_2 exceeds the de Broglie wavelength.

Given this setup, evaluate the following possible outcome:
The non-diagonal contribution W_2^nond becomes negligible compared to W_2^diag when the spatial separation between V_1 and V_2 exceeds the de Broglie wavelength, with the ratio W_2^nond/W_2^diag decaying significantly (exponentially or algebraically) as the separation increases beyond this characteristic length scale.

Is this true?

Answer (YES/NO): YES